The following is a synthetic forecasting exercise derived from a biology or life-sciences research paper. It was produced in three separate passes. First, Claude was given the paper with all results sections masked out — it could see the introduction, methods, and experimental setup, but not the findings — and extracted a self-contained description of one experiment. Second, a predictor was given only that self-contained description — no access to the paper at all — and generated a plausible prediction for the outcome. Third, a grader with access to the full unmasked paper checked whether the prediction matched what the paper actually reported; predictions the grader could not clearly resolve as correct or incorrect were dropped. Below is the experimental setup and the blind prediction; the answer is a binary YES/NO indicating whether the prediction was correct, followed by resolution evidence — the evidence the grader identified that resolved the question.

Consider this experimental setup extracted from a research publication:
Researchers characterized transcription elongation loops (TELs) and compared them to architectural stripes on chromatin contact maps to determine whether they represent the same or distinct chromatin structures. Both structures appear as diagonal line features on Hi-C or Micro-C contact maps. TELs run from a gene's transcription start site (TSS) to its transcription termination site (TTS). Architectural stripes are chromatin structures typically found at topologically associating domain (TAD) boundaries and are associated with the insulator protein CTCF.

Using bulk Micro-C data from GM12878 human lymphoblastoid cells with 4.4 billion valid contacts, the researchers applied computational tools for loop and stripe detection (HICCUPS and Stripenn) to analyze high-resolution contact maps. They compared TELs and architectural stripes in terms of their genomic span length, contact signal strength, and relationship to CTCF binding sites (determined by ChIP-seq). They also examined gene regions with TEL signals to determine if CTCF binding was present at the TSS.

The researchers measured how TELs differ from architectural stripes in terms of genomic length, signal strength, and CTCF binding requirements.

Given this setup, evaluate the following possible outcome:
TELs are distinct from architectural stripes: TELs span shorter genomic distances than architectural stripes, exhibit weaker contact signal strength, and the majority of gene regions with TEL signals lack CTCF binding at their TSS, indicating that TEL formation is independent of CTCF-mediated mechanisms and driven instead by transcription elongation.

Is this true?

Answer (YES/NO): YES